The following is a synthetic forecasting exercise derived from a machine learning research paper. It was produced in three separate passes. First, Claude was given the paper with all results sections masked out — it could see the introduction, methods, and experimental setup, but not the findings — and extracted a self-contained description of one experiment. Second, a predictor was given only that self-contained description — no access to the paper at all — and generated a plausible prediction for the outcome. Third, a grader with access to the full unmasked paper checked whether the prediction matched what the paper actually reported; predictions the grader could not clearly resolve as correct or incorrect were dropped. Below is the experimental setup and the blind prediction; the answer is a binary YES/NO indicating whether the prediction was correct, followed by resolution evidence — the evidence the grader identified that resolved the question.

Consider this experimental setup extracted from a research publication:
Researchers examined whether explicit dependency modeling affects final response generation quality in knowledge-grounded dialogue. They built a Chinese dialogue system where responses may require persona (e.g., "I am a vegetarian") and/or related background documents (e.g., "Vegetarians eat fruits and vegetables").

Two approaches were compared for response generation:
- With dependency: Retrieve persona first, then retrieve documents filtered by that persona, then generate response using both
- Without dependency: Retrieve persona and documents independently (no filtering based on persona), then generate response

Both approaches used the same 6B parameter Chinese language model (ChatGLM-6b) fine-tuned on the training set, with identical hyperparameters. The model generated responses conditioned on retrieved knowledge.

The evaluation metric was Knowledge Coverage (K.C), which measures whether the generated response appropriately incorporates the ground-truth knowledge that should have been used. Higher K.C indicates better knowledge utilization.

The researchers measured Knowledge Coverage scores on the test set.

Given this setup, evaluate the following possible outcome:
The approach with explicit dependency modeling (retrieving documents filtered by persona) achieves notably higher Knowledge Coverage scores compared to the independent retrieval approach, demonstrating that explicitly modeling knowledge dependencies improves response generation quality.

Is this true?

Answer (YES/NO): YES